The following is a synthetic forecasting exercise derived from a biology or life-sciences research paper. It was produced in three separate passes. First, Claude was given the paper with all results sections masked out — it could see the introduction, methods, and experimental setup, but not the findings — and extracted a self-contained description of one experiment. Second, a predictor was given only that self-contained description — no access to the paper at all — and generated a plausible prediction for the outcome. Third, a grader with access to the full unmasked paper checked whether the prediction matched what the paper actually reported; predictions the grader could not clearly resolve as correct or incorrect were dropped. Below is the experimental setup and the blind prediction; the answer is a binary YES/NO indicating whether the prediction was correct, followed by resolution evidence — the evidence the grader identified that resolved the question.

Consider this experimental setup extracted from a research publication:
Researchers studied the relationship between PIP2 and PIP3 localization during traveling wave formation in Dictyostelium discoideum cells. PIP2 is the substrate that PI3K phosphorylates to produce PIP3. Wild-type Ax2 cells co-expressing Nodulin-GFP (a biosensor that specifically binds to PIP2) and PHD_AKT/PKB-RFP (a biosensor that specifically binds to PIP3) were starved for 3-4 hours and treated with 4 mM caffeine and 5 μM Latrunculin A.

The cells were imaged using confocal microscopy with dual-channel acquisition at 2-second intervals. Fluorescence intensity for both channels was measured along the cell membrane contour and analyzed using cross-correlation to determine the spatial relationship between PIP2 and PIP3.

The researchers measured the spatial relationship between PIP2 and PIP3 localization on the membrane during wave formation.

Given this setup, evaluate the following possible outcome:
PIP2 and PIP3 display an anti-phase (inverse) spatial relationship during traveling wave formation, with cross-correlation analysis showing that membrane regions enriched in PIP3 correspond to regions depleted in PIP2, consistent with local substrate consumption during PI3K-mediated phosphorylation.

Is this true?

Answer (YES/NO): YES